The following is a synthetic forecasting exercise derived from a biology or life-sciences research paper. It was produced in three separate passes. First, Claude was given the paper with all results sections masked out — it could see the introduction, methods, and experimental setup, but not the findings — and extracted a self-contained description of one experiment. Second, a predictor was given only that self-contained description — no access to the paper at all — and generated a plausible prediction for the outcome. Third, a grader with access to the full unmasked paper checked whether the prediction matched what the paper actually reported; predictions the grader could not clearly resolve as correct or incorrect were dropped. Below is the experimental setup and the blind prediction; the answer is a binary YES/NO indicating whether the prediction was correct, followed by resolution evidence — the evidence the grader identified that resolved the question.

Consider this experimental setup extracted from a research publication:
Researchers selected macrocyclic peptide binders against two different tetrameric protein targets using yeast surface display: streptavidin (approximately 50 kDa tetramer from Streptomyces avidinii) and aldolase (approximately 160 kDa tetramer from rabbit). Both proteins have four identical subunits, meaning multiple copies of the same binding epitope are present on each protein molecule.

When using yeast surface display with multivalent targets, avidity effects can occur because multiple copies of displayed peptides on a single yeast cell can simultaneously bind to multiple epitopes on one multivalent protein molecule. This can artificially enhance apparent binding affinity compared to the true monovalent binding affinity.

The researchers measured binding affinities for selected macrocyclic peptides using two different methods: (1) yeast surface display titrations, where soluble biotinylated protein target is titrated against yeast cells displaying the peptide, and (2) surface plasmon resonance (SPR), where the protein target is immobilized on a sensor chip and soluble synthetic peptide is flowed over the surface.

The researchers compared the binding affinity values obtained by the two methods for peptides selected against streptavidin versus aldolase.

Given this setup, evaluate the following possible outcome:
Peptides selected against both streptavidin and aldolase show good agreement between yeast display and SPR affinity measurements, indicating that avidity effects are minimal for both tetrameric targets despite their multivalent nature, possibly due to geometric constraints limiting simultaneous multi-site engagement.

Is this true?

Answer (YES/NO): NO